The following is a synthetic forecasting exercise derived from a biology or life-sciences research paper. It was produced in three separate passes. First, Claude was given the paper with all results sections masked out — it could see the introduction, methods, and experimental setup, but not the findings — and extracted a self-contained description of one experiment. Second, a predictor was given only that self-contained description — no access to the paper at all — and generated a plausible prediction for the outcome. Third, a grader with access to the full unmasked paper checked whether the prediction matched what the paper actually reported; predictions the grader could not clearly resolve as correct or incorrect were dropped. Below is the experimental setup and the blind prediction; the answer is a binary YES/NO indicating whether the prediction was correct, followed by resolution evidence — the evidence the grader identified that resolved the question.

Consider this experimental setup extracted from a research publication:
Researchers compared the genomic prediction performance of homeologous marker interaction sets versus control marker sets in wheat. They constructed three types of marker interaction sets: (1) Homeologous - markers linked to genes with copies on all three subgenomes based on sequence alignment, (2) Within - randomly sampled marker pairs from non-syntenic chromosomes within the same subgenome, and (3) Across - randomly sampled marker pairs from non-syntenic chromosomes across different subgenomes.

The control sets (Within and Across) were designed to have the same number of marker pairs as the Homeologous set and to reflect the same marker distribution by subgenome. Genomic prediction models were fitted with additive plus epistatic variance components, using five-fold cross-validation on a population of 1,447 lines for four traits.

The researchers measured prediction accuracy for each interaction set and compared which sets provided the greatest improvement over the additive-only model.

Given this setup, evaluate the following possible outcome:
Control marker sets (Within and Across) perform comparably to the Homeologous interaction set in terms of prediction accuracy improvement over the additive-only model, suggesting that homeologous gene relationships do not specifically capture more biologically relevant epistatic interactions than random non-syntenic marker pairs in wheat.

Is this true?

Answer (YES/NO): NO